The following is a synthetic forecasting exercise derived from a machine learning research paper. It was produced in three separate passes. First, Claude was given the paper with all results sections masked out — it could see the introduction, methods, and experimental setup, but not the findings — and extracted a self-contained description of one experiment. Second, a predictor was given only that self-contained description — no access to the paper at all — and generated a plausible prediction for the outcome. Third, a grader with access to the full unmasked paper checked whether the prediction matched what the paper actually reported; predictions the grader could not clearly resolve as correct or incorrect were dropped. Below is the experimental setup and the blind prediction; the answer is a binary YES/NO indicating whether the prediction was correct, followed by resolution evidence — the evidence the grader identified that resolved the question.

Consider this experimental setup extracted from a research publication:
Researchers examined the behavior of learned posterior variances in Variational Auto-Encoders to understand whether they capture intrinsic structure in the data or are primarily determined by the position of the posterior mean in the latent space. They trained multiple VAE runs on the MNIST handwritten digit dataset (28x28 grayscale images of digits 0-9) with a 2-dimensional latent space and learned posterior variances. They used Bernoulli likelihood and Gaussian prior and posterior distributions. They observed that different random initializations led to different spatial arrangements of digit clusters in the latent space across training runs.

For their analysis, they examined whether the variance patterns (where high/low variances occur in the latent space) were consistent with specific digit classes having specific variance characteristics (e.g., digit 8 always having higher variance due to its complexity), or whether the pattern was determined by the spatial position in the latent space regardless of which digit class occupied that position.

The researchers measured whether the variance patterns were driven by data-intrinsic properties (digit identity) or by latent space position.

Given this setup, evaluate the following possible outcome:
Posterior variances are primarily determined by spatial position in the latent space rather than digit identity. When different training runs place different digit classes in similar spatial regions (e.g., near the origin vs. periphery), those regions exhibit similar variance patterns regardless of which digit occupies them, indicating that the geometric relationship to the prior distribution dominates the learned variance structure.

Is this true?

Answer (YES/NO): YES